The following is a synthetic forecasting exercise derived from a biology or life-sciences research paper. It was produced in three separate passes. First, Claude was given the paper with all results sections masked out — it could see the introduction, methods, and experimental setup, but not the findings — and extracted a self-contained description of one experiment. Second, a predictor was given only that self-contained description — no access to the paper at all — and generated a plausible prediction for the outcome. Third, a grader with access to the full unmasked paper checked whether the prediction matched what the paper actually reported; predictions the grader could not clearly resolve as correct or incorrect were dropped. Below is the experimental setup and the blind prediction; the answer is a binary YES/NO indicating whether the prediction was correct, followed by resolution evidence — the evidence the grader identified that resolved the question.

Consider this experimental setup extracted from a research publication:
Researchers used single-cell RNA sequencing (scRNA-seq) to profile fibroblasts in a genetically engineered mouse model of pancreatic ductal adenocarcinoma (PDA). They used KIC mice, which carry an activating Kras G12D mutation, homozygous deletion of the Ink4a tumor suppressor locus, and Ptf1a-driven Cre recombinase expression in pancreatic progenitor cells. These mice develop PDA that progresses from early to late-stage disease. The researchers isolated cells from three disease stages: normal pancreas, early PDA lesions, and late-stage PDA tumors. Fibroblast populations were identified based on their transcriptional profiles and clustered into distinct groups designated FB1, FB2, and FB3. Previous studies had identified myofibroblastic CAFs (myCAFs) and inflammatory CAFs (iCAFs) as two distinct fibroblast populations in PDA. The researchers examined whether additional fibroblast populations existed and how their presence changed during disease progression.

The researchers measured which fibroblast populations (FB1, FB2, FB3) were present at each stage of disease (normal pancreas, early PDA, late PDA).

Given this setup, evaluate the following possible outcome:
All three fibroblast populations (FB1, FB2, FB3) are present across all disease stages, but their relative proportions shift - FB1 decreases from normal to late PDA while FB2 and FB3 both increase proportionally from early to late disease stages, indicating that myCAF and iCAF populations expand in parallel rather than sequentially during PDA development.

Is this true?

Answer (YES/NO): NO